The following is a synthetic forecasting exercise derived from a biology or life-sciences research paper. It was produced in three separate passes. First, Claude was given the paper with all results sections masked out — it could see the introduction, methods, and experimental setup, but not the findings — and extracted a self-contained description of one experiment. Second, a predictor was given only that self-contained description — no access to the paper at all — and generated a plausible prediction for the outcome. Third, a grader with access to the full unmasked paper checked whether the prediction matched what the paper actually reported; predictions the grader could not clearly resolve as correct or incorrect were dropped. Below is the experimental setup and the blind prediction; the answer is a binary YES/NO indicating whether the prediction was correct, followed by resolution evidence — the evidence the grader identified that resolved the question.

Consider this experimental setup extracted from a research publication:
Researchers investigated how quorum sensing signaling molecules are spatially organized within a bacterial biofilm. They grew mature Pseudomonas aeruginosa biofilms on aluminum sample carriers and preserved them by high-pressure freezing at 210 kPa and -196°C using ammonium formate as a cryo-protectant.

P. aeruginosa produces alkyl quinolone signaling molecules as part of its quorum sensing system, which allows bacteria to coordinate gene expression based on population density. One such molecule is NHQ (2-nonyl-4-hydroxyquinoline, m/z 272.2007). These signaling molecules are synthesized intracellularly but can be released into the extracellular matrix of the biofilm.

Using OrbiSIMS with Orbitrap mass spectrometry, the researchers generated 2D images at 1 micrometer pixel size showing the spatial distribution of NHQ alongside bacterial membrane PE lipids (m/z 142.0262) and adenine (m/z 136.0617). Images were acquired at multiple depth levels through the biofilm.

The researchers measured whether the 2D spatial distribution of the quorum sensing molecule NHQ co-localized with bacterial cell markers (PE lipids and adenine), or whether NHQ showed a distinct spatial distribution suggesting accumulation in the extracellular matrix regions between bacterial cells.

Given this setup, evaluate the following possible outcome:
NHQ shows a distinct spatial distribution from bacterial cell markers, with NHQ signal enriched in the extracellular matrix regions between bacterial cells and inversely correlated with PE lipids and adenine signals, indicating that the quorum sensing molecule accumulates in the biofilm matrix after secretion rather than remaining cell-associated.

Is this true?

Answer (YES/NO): NO